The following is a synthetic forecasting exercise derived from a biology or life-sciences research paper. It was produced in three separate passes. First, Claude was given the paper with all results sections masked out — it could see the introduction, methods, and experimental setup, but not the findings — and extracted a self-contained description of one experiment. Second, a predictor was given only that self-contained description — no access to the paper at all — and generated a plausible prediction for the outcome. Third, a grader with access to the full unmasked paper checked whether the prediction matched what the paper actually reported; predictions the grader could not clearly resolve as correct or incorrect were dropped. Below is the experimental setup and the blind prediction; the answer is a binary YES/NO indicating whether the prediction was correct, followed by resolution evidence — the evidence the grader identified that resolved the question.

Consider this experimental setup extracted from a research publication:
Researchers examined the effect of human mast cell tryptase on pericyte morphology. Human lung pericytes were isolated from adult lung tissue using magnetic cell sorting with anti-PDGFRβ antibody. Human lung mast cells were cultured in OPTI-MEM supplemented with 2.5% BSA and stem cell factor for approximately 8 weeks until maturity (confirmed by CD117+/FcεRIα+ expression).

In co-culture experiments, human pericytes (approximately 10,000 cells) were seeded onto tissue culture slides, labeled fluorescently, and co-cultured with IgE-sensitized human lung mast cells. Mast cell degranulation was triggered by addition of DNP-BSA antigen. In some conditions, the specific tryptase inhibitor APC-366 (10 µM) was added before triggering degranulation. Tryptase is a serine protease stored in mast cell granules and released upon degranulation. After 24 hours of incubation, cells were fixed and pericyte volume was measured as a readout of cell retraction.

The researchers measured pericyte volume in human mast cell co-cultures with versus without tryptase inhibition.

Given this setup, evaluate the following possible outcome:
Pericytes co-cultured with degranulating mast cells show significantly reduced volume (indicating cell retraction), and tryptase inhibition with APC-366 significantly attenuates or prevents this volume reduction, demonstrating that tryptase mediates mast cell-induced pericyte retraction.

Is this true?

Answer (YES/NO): YES